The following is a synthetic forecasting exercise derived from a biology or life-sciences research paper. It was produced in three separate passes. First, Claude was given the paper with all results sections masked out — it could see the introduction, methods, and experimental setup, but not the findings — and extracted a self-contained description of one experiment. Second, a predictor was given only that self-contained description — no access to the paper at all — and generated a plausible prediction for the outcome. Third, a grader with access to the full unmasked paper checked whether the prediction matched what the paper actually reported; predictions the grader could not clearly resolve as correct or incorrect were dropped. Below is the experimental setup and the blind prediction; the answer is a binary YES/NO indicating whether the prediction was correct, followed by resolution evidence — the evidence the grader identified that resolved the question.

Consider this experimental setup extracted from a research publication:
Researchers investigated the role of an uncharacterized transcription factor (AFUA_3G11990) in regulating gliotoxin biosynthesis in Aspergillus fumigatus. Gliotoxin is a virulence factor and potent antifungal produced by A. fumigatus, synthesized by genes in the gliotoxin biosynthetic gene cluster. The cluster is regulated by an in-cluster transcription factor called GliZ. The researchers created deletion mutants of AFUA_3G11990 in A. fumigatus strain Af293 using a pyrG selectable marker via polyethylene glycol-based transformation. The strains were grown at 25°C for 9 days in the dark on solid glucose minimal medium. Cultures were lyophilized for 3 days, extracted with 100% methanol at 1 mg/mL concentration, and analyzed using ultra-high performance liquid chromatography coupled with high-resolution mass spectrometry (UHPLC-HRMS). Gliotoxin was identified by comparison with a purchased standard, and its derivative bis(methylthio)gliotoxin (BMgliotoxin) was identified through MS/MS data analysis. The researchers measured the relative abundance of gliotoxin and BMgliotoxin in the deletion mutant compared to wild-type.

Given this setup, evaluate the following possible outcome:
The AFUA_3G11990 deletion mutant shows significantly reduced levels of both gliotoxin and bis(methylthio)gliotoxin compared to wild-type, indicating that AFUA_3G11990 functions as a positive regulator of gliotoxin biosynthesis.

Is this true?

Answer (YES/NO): NO